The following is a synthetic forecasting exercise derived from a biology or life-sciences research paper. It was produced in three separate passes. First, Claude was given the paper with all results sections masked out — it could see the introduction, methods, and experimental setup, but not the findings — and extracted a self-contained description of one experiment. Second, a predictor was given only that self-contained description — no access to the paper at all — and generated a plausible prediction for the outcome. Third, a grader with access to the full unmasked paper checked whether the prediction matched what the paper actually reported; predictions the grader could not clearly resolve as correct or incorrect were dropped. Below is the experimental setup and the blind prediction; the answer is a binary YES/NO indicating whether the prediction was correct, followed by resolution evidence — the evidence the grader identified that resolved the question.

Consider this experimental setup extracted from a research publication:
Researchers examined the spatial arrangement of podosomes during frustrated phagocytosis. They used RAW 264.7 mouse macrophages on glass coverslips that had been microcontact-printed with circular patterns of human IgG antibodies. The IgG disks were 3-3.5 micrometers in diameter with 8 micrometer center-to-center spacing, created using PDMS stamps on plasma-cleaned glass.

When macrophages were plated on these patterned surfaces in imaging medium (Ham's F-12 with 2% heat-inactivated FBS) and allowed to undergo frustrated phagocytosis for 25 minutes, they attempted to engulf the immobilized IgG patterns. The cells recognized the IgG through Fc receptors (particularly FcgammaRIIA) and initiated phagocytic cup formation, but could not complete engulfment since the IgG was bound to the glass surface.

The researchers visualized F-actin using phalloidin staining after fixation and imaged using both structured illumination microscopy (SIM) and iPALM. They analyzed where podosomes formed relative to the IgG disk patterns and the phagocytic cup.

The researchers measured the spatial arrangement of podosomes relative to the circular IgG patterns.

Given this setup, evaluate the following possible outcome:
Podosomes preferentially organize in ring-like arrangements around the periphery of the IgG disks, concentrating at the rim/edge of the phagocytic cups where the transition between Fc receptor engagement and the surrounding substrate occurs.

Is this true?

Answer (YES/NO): YES